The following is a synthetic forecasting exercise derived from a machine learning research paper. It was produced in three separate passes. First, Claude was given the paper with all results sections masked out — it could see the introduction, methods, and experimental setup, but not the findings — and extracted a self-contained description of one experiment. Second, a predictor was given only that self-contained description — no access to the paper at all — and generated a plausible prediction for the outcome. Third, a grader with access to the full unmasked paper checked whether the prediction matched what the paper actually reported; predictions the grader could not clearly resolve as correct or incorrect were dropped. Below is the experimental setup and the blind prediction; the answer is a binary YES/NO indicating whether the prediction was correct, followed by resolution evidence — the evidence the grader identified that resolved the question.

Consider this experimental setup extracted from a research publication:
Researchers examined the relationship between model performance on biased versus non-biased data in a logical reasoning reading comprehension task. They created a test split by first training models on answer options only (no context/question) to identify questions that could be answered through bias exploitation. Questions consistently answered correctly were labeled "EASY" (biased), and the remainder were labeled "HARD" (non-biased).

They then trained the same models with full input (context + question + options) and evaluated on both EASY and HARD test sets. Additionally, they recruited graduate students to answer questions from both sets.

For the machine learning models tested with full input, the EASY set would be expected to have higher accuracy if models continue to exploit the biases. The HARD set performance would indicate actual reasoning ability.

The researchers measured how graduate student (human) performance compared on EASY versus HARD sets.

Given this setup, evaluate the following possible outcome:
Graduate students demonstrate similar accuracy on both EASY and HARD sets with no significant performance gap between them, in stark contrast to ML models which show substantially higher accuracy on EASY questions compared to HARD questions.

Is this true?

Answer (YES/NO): NO